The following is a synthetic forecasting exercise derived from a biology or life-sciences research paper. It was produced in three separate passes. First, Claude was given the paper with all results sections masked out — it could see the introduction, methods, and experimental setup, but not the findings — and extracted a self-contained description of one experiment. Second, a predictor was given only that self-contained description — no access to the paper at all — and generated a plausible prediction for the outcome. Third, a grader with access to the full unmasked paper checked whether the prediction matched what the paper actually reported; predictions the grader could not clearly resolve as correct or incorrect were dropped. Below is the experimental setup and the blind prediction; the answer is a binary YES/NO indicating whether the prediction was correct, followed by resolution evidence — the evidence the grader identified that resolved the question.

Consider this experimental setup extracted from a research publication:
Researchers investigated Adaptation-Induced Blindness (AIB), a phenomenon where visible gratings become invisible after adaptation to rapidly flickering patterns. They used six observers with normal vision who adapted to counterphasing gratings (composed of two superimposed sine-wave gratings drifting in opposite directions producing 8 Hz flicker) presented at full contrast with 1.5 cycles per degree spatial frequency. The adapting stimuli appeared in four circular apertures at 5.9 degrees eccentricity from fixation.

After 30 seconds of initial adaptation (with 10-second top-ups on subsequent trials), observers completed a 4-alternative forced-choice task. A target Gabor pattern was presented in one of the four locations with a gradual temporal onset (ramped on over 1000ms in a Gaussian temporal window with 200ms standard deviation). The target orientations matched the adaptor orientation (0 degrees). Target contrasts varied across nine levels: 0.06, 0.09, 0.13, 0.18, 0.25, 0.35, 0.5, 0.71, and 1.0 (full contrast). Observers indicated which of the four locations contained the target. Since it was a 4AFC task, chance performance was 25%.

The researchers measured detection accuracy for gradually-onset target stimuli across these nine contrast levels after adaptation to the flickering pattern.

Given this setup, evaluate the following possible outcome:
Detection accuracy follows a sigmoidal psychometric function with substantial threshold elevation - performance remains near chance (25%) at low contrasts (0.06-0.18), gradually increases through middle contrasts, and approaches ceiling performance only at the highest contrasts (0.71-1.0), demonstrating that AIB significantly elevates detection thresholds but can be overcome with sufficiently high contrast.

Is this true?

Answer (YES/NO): NO